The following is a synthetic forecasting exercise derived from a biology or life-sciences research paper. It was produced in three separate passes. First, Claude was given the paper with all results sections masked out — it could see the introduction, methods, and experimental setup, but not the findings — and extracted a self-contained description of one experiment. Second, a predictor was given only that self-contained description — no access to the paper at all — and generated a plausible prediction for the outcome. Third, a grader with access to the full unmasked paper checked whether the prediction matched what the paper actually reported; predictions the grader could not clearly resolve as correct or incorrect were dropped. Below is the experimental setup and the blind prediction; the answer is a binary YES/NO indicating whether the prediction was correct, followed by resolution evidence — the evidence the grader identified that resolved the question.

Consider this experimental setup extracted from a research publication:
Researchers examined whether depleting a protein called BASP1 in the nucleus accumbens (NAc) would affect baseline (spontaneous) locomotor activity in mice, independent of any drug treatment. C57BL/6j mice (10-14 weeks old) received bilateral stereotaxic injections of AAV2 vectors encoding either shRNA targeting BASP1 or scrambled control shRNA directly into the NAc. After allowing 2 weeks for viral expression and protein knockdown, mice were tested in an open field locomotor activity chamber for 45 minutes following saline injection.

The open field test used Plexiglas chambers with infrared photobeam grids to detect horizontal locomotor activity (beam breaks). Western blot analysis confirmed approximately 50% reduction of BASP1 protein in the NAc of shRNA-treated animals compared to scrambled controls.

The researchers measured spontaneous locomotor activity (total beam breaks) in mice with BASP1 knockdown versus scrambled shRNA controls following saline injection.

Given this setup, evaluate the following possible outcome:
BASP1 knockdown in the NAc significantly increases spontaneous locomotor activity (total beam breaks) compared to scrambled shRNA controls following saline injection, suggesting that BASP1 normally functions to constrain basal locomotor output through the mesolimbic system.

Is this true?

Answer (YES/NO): NO